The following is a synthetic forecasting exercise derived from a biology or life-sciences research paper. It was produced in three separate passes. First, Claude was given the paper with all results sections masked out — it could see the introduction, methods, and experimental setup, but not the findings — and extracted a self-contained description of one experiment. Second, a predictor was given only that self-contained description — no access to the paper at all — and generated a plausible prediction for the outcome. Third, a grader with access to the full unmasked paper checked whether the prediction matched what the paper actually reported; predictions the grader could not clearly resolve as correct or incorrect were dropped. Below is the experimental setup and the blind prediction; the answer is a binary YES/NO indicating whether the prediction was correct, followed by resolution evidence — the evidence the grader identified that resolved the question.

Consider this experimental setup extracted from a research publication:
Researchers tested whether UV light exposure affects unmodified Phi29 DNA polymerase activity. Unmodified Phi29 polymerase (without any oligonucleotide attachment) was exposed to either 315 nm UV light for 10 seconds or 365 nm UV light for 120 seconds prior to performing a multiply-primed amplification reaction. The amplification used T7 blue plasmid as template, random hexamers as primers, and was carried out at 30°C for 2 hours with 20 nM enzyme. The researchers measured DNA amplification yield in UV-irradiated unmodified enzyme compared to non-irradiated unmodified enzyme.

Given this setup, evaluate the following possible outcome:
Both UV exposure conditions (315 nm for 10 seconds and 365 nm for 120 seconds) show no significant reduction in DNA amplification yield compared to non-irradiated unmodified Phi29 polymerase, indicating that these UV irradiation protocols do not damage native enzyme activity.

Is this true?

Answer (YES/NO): NO